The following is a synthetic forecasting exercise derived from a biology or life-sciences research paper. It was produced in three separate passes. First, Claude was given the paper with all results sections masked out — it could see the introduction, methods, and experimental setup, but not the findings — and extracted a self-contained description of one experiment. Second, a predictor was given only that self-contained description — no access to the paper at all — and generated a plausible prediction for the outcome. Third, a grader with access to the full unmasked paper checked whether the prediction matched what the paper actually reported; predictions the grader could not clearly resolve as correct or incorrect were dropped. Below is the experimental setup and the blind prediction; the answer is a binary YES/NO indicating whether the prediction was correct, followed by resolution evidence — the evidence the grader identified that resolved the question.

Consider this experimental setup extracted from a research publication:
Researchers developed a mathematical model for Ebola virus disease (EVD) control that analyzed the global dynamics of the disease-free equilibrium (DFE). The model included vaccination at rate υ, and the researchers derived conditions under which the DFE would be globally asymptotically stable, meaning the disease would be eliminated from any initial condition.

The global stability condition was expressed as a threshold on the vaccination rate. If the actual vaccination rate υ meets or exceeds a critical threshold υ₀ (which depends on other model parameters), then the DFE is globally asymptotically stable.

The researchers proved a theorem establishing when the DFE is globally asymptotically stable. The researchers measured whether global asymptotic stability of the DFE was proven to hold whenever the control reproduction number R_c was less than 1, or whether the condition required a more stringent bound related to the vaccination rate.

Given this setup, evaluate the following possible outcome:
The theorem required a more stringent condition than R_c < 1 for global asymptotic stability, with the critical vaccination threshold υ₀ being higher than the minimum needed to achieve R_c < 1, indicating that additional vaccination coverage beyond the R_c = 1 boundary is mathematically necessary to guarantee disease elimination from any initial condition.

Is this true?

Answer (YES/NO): YES